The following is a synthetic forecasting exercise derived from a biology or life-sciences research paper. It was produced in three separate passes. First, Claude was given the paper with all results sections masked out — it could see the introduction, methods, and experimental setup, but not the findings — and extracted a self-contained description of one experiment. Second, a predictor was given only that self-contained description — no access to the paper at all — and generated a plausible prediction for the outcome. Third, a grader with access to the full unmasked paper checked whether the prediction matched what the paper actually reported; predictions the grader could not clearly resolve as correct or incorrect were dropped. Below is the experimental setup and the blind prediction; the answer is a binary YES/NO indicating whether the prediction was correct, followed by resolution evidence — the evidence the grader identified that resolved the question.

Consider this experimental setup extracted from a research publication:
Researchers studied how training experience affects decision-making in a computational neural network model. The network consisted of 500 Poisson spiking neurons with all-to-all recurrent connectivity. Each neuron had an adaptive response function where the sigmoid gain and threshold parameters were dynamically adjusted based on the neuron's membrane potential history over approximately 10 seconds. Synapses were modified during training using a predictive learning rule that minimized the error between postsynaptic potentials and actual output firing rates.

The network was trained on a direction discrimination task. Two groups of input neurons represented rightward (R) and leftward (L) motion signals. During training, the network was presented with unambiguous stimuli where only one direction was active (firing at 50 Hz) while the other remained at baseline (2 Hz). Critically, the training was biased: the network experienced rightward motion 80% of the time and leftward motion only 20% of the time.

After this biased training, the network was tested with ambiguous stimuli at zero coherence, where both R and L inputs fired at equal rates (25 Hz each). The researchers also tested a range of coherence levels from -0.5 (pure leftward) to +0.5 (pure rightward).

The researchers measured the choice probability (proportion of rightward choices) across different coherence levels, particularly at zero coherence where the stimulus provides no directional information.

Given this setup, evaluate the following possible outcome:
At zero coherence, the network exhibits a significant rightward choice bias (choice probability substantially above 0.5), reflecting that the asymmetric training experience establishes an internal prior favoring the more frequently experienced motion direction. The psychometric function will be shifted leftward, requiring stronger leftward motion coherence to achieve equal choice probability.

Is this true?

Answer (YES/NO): YES